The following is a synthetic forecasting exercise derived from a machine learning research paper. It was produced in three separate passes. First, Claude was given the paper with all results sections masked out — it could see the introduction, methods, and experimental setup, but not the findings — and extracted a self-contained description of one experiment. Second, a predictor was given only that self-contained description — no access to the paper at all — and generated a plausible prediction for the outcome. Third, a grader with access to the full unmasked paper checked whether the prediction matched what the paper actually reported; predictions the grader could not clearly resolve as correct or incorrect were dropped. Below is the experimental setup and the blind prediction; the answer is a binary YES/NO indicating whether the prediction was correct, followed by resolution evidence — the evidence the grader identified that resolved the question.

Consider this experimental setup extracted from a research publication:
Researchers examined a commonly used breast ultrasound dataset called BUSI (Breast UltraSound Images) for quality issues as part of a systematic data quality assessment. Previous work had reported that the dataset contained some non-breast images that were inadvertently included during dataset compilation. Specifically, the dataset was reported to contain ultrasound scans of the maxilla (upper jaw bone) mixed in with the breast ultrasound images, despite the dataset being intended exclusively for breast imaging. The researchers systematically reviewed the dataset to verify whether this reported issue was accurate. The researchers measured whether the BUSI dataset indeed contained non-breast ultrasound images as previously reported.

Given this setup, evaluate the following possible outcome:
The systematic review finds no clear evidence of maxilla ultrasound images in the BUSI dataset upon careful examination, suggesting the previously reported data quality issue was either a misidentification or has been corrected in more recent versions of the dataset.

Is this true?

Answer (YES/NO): NO